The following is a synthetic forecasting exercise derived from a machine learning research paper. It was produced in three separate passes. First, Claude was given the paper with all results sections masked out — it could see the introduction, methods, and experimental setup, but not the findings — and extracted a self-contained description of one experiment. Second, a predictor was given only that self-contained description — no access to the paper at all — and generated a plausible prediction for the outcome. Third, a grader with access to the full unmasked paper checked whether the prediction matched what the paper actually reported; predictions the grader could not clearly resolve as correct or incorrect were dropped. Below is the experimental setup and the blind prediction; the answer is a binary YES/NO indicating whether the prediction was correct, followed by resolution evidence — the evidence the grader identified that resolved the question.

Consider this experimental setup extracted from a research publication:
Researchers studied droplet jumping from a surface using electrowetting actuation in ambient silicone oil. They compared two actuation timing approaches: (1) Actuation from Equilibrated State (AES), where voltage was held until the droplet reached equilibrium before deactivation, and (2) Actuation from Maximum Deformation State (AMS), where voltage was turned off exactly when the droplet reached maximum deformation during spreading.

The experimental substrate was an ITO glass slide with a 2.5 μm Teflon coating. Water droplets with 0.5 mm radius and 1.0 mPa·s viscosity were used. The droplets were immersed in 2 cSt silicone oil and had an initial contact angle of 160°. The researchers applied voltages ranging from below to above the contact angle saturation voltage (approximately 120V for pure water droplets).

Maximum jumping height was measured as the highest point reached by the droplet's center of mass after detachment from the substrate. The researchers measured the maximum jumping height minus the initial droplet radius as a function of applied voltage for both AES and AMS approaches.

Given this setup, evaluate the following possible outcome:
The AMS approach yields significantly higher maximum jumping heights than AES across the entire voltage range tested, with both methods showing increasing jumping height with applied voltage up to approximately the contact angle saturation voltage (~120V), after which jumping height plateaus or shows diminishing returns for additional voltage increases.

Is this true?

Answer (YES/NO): NO